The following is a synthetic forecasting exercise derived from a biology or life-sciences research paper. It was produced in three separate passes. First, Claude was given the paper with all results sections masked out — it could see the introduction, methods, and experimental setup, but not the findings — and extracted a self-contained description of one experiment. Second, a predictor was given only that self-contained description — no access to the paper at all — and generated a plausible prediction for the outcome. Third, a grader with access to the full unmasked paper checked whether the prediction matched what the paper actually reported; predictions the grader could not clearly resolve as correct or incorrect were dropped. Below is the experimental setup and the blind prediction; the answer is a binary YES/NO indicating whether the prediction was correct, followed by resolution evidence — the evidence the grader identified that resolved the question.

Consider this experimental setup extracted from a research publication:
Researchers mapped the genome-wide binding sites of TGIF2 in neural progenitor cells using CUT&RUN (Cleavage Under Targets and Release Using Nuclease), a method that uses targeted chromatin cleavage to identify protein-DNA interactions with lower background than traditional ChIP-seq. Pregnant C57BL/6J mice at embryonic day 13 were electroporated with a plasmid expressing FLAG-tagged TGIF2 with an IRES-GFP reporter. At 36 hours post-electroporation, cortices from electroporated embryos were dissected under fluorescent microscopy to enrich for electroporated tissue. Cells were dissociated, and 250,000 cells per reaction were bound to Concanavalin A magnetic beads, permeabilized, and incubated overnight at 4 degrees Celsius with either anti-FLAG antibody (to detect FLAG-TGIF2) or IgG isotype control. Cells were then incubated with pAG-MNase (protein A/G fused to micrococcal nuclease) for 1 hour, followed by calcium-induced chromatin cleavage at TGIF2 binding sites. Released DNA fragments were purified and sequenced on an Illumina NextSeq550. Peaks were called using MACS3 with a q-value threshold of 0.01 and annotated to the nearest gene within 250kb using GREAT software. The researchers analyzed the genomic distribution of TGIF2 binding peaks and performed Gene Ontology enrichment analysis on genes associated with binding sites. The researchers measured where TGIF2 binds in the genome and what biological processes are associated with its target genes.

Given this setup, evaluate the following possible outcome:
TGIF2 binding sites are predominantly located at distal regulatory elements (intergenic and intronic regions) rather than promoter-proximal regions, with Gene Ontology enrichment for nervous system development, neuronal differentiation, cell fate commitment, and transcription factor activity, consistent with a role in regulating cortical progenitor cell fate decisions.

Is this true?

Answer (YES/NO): YES